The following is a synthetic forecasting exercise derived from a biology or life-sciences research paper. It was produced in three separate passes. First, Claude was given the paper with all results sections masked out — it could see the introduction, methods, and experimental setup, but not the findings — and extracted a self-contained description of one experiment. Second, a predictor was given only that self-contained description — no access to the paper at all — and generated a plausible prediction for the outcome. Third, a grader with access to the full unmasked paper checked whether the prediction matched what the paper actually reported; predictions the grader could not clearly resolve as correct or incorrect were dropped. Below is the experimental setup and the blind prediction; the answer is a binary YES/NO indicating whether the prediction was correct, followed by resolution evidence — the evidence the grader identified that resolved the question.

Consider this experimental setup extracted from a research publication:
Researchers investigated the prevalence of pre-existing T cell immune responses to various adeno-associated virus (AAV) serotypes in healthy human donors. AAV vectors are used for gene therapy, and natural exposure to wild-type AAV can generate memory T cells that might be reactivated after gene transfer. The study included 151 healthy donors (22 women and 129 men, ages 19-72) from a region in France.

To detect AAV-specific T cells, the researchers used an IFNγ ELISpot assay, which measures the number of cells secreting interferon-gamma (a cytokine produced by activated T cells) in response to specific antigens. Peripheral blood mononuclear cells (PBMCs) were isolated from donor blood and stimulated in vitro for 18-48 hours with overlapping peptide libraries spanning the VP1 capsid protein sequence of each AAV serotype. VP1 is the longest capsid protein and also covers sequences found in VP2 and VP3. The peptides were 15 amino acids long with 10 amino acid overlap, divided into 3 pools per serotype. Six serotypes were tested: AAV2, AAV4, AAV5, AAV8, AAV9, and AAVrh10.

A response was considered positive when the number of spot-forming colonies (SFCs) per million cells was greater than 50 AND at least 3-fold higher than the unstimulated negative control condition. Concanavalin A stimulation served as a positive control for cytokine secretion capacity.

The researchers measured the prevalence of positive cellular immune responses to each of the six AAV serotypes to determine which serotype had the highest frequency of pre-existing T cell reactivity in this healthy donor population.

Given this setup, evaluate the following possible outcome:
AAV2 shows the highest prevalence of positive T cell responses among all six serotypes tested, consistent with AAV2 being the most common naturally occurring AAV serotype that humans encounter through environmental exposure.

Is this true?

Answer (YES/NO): NO